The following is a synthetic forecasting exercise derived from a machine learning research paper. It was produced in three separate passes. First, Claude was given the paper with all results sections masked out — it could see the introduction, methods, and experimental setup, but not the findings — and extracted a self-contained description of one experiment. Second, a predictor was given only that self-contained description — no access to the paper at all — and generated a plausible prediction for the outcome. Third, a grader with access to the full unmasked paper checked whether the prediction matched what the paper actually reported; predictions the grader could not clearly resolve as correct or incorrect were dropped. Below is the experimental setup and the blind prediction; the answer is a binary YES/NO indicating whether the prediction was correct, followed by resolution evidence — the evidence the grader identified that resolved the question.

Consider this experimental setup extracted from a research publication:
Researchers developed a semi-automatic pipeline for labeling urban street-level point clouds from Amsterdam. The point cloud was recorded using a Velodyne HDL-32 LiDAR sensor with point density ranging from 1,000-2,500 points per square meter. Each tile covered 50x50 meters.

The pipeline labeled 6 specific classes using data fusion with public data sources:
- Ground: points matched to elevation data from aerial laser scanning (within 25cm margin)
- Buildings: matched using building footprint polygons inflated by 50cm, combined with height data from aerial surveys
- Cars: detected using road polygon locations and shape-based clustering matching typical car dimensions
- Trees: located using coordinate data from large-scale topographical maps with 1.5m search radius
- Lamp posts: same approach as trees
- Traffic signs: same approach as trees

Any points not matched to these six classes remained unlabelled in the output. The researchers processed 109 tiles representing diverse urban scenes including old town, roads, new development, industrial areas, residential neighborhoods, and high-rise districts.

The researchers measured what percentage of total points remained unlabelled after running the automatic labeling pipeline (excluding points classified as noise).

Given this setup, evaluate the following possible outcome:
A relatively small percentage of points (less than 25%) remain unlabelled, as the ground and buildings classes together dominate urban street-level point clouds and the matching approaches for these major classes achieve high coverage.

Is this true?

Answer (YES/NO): YES